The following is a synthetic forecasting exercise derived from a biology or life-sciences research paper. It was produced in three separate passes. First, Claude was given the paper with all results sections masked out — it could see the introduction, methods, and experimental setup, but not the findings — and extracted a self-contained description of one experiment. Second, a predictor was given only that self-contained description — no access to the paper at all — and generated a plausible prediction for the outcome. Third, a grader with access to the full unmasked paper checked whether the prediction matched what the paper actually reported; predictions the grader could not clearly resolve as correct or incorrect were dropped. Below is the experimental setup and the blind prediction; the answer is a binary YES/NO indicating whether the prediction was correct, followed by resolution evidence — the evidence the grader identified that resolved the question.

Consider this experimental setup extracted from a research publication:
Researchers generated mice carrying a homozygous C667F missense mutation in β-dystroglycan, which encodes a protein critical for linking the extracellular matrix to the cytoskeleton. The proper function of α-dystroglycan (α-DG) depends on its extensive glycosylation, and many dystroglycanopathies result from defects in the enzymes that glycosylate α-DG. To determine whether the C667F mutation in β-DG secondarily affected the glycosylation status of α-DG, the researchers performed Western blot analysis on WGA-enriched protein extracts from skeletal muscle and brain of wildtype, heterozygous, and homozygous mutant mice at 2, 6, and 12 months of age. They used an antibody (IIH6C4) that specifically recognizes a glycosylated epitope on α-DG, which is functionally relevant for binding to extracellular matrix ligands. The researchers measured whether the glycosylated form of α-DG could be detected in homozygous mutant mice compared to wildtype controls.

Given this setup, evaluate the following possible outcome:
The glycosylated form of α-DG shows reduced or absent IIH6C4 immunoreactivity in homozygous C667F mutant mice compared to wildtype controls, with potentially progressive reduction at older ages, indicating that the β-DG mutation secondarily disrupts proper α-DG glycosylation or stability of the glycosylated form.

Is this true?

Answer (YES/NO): NO